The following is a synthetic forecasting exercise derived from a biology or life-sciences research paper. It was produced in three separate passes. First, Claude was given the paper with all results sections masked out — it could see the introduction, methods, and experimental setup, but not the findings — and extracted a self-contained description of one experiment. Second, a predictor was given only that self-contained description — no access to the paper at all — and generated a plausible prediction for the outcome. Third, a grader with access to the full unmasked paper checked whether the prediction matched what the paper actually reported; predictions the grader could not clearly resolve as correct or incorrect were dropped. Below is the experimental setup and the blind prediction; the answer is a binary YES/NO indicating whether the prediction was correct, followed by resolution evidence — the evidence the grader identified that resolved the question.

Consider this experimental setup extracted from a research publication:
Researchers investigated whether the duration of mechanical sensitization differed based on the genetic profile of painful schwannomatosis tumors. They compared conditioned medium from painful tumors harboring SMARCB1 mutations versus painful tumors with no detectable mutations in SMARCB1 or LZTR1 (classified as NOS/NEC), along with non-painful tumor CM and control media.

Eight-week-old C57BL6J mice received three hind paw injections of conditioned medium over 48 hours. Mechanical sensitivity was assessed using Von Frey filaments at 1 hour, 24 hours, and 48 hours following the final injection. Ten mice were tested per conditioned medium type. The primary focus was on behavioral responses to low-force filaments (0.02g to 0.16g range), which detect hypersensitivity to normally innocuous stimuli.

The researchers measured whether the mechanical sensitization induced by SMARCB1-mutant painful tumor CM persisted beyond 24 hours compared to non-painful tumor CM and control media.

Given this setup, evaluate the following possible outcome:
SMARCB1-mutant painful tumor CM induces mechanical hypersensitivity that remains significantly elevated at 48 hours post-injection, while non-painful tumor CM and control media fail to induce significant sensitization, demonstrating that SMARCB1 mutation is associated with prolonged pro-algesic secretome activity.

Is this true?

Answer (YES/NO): NO